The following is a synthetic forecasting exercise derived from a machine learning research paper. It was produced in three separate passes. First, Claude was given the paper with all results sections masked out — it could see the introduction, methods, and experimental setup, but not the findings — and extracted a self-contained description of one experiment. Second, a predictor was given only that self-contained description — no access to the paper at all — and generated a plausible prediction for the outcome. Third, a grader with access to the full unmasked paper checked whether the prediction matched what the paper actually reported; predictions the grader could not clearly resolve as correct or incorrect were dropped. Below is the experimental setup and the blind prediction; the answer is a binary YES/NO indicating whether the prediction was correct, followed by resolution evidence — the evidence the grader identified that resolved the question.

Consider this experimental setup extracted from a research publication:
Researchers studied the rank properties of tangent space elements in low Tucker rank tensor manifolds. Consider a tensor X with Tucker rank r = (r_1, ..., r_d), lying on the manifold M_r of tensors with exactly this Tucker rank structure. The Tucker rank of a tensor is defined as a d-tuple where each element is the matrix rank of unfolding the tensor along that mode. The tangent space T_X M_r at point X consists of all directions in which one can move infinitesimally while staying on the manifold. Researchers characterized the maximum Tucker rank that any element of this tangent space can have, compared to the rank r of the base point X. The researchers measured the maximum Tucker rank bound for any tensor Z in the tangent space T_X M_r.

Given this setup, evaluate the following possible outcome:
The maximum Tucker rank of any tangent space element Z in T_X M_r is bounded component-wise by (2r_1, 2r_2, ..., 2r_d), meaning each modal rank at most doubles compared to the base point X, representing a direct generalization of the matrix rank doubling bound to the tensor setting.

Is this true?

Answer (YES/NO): YES